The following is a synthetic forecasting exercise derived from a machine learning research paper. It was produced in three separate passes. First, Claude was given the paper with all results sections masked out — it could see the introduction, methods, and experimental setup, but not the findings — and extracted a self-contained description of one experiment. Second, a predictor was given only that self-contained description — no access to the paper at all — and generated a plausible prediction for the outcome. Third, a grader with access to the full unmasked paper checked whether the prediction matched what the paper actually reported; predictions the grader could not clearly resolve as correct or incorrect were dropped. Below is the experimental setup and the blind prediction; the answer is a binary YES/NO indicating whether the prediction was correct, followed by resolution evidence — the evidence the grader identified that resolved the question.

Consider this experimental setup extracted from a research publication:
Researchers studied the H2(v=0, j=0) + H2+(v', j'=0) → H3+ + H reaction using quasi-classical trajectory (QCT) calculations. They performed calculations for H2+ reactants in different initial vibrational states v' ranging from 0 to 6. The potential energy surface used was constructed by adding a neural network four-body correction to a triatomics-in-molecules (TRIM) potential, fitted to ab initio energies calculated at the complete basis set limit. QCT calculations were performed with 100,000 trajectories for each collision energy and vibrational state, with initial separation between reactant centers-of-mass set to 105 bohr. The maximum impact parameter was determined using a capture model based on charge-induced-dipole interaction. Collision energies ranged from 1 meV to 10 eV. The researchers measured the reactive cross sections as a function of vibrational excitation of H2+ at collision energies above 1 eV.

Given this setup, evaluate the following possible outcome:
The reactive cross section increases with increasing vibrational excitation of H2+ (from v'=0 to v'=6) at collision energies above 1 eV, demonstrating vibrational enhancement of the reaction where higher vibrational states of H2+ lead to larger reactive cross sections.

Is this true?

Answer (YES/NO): YES